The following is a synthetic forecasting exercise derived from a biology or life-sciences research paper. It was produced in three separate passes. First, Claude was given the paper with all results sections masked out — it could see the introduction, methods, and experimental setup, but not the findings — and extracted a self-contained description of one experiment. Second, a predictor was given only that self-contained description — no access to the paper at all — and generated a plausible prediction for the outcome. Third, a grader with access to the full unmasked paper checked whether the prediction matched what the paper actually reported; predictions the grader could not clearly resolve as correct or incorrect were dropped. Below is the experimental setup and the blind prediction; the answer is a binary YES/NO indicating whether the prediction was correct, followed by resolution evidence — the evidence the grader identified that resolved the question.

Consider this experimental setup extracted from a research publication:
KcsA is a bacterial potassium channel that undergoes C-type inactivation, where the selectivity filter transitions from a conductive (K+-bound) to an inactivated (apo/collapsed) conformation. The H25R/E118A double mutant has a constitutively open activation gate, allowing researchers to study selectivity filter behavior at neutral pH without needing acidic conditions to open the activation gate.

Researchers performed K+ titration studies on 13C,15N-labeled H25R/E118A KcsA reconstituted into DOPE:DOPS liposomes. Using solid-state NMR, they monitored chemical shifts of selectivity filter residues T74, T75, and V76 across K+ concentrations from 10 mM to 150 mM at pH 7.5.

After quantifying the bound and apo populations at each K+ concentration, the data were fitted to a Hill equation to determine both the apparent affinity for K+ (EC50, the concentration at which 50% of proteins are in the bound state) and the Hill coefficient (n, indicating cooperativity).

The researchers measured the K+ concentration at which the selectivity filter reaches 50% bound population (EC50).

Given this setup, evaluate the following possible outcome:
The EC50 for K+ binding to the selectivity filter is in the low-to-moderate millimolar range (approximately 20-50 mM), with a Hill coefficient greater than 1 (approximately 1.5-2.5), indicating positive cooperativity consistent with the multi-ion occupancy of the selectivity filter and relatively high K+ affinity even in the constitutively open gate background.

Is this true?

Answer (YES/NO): NO